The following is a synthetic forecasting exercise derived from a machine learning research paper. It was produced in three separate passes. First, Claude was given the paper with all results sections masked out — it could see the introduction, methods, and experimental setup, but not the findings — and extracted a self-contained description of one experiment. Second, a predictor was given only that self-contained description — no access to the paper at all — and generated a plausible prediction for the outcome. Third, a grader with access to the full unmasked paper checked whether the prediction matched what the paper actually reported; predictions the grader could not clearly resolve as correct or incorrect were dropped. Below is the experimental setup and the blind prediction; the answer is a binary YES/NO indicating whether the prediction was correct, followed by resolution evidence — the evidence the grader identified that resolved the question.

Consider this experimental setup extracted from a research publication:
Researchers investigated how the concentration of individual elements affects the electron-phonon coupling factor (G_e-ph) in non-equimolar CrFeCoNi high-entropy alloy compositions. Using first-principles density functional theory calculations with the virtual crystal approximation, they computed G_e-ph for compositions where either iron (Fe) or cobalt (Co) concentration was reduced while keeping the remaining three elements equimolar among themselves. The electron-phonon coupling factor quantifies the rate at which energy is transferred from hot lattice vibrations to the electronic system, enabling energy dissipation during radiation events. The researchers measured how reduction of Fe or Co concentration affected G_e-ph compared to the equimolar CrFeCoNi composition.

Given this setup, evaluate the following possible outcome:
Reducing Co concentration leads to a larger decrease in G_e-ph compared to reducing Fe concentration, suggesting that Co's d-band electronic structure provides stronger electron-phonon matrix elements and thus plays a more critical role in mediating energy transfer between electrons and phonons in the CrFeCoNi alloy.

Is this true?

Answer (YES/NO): NO